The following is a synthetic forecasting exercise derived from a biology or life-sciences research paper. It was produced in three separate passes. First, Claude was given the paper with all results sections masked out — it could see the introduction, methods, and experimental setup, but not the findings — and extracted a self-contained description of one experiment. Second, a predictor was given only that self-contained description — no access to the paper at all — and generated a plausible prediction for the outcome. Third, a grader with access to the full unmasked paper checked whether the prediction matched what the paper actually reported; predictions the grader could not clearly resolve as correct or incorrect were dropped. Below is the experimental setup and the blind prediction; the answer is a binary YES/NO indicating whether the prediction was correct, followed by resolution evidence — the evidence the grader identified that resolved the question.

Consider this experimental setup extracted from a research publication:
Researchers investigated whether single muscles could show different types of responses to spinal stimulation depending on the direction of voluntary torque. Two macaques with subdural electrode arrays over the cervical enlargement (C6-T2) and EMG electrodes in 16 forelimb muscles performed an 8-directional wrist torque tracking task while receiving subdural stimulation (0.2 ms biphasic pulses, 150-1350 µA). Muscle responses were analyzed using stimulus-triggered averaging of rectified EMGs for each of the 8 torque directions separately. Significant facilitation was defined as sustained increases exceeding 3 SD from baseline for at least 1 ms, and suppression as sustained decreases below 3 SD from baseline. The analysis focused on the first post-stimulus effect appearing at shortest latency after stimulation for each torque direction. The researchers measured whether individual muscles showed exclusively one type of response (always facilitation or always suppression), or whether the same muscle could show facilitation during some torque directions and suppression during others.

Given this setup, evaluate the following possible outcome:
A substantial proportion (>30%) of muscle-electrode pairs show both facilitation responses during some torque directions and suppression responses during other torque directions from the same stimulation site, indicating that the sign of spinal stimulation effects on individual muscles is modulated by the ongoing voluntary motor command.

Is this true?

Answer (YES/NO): YES